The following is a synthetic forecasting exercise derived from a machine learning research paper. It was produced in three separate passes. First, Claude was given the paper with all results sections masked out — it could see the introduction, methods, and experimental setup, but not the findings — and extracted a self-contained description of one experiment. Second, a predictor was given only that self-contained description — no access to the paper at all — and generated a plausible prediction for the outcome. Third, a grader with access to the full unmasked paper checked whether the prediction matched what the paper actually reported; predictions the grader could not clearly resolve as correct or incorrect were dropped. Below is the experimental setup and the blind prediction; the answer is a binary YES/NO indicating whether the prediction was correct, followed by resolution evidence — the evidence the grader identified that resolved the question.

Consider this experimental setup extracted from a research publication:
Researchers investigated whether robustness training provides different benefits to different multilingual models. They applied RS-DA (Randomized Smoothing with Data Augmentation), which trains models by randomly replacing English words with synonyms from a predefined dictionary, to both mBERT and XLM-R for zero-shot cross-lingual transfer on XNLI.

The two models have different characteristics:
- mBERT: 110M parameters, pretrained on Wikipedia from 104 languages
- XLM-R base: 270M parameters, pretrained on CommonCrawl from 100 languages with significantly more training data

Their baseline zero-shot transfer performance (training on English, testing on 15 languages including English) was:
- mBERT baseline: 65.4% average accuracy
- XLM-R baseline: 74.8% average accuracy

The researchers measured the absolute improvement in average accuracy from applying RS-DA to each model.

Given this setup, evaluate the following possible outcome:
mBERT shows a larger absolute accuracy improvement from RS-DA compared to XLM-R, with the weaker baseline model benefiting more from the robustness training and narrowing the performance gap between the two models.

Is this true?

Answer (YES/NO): YES